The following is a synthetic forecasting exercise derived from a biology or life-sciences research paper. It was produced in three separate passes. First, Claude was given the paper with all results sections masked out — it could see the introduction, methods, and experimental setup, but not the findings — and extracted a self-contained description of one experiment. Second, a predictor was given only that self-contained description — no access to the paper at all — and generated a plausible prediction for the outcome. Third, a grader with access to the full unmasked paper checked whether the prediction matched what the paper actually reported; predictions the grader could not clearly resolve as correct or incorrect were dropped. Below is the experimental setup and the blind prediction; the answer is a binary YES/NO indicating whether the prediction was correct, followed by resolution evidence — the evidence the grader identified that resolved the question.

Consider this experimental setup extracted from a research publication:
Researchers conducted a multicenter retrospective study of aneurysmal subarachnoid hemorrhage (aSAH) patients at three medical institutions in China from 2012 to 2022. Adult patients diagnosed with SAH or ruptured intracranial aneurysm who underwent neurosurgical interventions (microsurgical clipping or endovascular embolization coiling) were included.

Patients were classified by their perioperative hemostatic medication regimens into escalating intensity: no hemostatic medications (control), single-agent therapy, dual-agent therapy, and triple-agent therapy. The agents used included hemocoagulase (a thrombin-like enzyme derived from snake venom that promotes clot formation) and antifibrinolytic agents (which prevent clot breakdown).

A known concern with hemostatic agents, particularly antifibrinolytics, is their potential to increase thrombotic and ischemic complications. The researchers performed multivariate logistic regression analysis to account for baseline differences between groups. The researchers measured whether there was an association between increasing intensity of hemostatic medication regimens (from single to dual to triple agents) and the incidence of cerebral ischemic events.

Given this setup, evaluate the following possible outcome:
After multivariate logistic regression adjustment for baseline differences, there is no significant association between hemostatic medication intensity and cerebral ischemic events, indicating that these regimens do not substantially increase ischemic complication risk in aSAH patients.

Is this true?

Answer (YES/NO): YES